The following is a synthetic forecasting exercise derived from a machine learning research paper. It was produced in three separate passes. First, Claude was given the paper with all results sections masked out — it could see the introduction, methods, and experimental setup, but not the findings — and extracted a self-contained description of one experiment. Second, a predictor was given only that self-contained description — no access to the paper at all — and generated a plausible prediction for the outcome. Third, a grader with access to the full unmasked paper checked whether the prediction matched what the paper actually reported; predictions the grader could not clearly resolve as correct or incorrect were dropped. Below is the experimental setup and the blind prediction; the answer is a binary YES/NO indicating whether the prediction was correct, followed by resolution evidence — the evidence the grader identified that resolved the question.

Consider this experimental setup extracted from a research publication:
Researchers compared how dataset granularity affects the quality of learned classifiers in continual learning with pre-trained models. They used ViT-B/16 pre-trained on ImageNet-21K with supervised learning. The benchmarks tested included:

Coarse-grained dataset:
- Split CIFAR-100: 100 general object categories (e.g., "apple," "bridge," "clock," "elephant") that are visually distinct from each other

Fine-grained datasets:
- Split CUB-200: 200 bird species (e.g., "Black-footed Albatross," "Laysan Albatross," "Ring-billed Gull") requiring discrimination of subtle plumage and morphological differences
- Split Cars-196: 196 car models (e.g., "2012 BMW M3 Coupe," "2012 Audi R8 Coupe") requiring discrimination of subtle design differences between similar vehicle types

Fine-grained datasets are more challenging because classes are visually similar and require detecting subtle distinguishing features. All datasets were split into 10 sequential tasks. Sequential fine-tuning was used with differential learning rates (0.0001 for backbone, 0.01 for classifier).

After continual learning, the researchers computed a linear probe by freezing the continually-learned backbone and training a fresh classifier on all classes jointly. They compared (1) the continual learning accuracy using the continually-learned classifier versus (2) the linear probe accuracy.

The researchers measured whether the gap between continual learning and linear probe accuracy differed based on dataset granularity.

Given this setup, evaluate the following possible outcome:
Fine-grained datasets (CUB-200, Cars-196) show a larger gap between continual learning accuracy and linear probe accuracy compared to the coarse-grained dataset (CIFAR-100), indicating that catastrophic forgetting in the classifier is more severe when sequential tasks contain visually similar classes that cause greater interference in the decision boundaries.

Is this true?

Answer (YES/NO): YES